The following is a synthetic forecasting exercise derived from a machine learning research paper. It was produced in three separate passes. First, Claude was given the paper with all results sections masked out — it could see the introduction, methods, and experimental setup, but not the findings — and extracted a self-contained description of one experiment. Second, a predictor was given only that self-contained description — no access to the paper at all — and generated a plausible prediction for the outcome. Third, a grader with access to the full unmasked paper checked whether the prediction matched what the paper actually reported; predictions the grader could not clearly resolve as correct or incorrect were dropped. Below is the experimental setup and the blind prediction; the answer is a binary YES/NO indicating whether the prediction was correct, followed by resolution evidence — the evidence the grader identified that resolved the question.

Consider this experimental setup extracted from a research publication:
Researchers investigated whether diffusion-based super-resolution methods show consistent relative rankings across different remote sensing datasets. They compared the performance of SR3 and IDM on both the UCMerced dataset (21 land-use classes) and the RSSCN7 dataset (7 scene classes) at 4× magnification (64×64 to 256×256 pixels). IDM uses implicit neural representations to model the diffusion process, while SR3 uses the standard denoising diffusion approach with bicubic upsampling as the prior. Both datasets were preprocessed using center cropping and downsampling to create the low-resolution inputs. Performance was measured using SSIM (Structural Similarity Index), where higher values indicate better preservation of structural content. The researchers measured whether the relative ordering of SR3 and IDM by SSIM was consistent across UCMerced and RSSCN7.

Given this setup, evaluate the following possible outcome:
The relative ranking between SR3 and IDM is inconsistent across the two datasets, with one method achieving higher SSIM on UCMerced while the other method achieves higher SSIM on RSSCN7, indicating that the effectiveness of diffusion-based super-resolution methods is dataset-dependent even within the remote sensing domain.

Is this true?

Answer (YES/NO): NO